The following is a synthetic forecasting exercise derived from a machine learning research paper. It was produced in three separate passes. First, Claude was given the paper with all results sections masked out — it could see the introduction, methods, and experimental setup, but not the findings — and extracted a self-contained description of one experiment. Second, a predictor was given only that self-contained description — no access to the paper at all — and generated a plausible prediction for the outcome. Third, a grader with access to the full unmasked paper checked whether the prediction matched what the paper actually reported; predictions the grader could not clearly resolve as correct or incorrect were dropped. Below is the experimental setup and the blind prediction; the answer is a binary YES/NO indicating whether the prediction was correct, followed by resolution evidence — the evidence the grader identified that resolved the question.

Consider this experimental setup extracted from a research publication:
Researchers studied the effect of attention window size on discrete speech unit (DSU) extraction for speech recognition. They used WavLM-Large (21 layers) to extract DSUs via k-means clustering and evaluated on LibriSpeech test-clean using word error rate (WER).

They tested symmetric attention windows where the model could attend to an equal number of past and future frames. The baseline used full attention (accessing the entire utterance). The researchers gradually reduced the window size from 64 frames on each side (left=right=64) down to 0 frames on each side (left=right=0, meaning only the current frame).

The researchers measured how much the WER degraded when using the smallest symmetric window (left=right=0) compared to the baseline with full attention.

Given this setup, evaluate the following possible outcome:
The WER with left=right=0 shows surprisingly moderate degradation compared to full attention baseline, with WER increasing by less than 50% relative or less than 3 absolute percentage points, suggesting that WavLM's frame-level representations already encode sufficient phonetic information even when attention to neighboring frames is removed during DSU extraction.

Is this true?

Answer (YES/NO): NO